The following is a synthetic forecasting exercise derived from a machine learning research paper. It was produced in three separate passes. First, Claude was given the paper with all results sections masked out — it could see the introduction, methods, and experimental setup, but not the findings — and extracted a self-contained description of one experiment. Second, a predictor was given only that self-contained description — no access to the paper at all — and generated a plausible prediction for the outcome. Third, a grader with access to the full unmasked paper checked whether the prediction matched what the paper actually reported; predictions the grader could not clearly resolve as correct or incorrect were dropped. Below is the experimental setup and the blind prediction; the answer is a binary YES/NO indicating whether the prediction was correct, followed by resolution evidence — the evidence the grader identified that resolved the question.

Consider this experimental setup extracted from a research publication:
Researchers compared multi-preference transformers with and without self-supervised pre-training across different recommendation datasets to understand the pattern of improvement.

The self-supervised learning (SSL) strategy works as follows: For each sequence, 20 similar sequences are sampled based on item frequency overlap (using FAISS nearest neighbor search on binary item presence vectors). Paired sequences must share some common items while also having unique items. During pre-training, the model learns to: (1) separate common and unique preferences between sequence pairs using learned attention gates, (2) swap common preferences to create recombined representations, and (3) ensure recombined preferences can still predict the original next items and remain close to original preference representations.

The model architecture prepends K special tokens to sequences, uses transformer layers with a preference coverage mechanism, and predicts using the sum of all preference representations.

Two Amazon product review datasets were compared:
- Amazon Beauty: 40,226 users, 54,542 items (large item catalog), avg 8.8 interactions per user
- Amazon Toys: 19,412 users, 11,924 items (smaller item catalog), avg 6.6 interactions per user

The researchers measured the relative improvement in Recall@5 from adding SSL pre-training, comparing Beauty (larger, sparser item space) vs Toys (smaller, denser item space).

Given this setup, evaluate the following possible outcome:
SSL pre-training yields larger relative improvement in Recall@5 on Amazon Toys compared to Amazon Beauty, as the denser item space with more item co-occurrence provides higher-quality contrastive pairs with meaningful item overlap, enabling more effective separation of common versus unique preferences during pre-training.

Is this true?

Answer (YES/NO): YES